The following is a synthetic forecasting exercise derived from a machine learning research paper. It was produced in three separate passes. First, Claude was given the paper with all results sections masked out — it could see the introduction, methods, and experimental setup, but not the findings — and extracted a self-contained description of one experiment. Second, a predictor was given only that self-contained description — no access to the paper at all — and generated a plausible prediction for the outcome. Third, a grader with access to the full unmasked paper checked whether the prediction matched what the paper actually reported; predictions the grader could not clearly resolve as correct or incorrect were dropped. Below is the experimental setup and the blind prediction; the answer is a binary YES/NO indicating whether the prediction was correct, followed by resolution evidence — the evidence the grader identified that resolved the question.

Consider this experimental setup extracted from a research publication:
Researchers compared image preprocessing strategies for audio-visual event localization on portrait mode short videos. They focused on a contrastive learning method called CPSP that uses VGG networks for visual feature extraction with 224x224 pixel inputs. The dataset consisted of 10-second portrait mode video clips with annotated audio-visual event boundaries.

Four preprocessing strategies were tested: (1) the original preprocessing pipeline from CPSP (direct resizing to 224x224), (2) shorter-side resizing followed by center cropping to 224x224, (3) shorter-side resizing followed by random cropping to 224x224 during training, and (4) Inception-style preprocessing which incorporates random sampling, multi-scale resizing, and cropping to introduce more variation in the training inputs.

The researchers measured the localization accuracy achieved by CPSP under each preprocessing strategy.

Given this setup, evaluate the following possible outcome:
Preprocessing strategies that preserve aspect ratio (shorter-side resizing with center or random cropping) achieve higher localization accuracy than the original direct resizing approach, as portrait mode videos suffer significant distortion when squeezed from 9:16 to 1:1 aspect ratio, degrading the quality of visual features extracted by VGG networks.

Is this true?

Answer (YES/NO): YES